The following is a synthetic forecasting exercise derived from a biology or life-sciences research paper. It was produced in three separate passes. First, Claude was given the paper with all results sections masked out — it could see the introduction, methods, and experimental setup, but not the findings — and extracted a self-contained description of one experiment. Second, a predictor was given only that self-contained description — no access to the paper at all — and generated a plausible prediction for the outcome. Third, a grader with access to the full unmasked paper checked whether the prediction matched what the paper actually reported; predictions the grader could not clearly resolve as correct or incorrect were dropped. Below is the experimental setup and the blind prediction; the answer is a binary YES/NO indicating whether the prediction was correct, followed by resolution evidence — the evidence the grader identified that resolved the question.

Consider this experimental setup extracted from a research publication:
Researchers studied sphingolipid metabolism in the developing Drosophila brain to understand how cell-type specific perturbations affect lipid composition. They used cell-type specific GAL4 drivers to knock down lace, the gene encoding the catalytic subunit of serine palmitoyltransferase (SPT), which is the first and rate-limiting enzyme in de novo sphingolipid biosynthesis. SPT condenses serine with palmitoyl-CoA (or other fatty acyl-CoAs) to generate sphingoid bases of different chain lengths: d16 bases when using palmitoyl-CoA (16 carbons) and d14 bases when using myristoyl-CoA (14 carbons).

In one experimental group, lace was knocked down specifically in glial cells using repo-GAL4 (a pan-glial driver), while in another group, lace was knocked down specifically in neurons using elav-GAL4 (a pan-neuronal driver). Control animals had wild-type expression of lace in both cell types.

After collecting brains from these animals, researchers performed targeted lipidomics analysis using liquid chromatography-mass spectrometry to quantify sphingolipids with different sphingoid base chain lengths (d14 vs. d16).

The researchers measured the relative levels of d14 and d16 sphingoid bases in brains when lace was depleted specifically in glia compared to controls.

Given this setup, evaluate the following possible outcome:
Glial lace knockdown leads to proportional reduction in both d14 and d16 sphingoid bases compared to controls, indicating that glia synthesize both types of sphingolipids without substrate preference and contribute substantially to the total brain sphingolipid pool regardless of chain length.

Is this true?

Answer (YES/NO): NO